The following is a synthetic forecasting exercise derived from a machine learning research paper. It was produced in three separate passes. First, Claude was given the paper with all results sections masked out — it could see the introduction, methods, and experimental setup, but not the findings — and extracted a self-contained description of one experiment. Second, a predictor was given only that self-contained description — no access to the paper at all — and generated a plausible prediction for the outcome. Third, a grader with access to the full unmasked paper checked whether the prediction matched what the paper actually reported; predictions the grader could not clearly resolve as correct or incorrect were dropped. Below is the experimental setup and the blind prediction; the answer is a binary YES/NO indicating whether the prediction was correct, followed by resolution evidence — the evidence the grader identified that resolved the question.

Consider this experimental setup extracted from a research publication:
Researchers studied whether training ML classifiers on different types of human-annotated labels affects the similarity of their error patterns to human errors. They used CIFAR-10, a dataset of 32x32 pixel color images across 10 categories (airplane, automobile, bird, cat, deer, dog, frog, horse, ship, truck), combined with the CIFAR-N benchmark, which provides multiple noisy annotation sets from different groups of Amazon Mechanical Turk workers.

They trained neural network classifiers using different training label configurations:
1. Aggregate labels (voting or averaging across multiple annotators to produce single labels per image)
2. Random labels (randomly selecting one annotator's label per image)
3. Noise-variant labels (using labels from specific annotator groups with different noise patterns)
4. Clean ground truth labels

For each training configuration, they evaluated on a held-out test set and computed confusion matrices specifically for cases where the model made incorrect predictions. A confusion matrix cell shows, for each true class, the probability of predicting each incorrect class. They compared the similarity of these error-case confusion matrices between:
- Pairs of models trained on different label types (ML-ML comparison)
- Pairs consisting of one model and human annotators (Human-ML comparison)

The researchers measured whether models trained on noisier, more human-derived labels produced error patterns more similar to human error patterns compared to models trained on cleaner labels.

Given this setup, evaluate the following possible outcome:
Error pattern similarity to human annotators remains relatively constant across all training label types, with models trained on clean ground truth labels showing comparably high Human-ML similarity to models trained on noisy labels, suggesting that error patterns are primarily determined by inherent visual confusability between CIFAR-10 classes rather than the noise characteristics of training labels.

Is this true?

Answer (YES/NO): NO